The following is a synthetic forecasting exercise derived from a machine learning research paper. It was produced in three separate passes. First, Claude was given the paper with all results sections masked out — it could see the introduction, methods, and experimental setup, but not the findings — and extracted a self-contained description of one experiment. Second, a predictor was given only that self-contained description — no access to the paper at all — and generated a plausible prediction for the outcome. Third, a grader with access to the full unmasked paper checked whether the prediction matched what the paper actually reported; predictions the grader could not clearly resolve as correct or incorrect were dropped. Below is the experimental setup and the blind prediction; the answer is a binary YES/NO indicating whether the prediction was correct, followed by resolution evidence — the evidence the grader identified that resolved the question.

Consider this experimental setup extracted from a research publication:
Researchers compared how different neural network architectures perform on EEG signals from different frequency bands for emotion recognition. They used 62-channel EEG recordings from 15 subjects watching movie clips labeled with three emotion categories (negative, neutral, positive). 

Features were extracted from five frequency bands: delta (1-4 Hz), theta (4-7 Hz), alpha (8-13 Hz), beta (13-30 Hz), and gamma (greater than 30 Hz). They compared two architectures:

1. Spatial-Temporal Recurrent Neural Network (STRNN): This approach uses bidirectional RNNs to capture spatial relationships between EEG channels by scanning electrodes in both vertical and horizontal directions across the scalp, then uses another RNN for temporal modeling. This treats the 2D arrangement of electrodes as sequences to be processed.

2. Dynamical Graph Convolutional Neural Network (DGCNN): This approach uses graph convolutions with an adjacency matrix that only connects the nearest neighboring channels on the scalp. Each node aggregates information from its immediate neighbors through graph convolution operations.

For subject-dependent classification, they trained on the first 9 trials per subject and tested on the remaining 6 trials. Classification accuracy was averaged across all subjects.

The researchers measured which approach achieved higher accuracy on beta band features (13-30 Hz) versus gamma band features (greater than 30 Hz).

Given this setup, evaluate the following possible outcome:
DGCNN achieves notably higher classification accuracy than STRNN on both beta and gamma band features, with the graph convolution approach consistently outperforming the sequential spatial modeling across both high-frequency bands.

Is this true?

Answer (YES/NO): NO